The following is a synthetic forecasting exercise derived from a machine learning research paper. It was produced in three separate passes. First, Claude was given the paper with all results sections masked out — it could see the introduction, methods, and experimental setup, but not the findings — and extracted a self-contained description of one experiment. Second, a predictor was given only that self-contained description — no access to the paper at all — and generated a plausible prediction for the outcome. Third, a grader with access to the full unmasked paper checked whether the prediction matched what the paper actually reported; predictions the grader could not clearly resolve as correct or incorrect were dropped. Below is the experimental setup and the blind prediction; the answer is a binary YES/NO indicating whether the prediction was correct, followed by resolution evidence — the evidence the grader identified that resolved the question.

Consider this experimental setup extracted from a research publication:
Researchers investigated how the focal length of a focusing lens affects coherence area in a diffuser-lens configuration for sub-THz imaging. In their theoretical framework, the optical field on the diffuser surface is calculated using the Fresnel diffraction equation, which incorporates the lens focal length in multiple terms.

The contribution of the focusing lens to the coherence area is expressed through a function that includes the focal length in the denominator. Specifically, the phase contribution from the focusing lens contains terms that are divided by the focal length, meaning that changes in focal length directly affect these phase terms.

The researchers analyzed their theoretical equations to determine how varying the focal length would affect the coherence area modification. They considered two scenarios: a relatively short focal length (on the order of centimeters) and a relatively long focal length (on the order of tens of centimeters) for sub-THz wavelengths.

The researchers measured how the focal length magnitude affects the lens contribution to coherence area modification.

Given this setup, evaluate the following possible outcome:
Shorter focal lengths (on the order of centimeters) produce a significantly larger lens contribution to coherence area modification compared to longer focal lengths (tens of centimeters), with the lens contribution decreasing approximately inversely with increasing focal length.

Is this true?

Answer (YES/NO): YES